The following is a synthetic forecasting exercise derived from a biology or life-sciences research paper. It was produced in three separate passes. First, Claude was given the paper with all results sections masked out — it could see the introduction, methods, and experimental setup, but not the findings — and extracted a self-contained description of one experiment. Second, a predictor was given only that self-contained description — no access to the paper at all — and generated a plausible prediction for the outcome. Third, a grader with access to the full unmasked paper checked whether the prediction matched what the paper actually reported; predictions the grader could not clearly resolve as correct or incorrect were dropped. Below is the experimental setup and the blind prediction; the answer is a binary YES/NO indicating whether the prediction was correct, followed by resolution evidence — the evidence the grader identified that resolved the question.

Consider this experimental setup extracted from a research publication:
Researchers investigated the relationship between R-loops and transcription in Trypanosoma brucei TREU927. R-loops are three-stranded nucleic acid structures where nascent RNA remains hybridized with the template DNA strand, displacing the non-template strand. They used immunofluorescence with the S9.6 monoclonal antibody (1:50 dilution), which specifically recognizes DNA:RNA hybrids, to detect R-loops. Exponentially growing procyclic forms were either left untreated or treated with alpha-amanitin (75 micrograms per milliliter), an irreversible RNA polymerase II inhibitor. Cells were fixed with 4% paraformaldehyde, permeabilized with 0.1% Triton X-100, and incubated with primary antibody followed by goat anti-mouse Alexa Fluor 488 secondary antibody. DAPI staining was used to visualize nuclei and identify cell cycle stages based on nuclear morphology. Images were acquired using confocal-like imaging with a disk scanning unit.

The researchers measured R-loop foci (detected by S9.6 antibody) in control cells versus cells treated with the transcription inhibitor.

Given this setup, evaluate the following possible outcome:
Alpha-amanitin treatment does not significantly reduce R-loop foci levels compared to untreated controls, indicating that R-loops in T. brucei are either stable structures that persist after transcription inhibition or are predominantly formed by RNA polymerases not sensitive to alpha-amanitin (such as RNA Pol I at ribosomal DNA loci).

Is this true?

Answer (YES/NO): NO